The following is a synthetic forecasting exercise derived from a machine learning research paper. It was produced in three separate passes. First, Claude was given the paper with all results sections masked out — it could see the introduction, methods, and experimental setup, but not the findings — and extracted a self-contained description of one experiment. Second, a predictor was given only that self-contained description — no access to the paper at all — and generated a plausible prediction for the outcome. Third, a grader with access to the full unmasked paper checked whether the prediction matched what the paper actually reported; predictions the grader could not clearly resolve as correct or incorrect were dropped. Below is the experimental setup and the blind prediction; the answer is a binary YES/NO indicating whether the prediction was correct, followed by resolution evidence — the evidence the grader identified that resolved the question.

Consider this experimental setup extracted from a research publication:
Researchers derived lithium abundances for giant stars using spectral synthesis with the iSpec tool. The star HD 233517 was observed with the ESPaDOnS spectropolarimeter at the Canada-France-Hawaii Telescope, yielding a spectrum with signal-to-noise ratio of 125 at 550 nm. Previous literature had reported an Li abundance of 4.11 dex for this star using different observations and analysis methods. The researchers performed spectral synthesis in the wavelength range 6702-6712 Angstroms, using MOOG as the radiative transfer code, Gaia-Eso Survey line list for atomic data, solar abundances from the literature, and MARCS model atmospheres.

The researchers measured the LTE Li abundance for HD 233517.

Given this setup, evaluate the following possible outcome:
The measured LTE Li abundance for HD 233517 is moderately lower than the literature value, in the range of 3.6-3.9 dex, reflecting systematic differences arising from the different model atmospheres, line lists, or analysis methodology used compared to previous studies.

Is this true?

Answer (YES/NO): NO